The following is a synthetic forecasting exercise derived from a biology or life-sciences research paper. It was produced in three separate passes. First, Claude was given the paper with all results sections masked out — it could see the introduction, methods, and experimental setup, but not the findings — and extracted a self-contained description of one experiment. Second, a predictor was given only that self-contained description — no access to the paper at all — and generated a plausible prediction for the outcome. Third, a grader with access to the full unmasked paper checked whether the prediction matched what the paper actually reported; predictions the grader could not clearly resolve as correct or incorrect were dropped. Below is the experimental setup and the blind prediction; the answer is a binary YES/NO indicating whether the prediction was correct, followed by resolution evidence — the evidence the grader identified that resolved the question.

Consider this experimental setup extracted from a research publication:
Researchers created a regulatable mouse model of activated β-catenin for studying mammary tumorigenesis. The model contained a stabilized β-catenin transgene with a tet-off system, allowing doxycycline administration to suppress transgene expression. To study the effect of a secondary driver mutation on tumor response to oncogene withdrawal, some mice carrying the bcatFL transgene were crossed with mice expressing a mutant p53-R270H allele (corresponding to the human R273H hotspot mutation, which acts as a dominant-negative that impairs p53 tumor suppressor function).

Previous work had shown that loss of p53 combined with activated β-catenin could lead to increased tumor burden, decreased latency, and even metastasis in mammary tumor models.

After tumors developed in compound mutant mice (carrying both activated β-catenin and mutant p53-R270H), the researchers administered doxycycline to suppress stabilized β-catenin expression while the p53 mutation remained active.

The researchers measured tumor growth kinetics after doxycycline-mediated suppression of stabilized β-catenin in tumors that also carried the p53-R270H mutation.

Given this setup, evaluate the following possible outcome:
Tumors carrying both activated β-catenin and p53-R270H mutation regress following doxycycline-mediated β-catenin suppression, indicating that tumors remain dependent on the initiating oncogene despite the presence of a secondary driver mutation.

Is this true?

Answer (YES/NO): NO